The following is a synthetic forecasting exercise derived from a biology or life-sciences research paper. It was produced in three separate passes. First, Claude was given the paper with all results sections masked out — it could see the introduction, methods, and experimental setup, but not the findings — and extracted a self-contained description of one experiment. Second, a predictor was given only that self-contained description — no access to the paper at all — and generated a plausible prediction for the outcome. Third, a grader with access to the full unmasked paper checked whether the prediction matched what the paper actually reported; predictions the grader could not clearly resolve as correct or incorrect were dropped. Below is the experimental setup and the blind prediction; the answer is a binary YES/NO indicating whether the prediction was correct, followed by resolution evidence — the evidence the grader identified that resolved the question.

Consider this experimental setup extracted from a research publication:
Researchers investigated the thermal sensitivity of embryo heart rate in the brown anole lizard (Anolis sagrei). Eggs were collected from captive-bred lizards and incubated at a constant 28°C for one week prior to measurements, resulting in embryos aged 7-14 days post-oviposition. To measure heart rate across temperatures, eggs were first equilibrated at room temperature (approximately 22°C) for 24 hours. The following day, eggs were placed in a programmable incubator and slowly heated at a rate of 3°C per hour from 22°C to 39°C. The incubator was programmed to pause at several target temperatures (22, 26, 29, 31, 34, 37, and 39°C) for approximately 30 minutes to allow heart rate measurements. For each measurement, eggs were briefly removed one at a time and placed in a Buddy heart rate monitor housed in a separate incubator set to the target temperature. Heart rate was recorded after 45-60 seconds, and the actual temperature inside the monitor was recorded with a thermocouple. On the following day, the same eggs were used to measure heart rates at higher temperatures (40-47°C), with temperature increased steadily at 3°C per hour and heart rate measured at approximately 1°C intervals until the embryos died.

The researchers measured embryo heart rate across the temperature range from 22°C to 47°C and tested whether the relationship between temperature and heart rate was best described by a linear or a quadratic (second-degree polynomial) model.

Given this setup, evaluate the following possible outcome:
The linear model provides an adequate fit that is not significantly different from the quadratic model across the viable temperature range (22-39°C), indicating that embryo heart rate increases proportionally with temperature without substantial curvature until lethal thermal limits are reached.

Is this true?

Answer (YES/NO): NO